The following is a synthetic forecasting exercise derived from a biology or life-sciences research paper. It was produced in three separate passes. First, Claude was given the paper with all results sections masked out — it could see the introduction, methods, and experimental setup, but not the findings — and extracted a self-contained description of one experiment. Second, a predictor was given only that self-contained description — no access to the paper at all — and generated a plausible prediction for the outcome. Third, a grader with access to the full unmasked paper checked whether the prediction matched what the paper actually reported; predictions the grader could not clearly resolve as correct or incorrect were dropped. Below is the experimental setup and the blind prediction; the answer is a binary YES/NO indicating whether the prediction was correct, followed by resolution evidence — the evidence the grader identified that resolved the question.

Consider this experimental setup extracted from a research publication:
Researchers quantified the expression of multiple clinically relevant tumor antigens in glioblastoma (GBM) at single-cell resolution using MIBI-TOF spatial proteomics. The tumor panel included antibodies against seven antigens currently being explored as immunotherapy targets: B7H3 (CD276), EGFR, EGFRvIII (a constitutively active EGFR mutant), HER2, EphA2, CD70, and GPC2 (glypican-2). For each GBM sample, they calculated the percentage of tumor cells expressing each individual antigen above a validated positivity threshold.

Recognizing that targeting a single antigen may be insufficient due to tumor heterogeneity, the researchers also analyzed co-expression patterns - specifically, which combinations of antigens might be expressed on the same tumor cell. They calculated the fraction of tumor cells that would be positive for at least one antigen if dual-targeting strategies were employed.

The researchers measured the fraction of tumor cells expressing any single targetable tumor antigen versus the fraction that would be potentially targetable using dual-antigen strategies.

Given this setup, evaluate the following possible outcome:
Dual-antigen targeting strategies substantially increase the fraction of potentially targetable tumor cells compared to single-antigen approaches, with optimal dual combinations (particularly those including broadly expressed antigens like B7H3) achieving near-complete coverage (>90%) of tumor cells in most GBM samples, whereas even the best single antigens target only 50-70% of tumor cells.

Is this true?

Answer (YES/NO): NO